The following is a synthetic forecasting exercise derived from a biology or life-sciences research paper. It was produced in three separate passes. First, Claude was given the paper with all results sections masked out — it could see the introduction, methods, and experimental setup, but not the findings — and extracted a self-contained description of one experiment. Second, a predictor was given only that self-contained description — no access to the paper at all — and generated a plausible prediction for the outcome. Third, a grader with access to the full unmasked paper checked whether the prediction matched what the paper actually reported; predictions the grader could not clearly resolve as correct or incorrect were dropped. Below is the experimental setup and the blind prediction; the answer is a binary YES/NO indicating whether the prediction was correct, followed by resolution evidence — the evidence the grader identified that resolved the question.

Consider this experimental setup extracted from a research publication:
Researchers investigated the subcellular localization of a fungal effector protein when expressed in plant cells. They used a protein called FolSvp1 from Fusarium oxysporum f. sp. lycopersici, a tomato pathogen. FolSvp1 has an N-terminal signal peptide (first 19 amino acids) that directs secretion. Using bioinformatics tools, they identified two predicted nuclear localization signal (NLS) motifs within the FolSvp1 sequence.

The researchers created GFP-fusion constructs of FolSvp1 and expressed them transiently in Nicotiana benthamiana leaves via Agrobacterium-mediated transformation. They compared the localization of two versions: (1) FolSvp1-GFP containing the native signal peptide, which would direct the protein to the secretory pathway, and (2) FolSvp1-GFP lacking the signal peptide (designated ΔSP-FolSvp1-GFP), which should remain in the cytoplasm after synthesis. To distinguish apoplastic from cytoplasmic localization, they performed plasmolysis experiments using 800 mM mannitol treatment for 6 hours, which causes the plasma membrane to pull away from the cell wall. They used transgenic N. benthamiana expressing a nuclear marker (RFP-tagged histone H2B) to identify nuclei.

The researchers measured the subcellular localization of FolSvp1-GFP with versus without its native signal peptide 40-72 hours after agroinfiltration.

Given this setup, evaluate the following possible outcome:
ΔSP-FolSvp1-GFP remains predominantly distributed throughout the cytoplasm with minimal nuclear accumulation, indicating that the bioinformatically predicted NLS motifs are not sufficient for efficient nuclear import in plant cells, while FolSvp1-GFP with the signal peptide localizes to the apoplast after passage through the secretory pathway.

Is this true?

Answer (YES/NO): NO